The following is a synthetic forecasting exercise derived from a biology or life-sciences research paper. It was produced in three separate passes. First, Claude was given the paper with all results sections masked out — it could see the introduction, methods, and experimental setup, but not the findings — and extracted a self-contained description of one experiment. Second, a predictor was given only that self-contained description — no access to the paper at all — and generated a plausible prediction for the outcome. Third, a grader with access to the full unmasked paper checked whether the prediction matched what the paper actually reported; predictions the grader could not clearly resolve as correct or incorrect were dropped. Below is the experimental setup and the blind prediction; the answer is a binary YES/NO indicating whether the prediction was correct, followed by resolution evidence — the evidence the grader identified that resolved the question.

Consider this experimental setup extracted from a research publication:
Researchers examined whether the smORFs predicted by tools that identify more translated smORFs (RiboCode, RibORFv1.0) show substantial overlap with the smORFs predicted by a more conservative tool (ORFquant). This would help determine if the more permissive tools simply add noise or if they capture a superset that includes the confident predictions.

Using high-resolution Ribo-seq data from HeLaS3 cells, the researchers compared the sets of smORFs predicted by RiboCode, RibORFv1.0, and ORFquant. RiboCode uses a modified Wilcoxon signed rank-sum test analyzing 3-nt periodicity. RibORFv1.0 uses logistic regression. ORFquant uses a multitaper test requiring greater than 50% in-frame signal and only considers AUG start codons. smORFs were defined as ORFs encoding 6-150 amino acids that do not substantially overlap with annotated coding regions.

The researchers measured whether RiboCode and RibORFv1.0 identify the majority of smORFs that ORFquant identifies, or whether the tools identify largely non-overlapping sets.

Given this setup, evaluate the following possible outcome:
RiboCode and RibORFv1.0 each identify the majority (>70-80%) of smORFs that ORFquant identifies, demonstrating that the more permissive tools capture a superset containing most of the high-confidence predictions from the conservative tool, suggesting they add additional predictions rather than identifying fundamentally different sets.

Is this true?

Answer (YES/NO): NO